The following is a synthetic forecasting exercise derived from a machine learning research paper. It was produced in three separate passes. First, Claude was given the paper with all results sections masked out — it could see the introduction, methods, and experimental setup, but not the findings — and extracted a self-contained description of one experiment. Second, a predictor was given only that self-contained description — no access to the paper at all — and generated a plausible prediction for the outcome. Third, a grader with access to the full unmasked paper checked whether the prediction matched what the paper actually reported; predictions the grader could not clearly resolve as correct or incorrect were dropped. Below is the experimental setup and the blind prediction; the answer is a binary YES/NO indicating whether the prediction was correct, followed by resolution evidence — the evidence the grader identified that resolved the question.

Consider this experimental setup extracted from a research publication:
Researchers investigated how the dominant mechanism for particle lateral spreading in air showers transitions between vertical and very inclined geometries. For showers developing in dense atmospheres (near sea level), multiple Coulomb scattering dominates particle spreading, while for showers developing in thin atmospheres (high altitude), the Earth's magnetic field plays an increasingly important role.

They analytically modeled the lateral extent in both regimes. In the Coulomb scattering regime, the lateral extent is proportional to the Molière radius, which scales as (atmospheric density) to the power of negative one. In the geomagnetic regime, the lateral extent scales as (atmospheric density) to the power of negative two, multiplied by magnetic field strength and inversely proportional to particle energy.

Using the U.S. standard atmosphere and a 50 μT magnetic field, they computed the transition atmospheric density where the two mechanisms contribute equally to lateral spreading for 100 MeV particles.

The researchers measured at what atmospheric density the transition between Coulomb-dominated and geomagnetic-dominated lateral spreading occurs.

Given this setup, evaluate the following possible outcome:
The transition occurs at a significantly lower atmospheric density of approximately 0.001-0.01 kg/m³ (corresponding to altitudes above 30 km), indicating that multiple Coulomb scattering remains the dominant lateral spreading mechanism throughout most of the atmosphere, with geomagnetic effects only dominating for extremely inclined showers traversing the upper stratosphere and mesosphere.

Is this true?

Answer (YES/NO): NO